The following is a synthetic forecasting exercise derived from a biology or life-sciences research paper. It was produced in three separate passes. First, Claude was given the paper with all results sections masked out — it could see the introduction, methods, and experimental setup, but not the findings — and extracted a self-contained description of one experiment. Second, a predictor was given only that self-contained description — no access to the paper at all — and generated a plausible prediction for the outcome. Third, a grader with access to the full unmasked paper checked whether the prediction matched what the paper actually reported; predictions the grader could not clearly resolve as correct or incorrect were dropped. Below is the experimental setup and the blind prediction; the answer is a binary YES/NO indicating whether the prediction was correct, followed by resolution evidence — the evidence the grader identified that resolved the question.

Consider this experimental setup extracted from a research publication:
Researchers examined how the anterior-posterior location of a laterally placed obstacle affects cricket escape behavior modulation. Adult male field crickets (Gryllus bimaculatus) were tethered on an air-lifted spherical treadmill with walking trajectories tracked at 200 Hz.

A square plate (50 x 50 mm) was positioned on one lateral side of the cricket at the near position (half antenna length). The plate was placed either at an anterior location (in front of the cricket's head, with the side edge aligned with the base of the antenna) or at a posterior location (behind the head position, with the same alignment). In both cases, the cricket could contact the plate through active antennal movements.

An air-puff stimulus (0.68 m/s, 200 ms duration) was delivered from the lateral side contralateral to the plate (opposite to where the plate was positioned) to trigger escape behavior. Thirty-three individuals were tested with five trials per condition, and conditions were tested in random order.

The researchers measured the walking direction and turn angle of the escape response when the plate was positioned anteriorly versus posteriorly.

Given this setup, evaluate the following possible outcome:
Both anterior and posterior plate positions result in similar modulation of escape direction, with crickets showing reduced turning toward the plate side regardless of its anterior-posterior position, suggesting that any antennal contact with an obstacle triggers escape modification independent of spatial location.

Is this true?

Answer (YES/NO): NO